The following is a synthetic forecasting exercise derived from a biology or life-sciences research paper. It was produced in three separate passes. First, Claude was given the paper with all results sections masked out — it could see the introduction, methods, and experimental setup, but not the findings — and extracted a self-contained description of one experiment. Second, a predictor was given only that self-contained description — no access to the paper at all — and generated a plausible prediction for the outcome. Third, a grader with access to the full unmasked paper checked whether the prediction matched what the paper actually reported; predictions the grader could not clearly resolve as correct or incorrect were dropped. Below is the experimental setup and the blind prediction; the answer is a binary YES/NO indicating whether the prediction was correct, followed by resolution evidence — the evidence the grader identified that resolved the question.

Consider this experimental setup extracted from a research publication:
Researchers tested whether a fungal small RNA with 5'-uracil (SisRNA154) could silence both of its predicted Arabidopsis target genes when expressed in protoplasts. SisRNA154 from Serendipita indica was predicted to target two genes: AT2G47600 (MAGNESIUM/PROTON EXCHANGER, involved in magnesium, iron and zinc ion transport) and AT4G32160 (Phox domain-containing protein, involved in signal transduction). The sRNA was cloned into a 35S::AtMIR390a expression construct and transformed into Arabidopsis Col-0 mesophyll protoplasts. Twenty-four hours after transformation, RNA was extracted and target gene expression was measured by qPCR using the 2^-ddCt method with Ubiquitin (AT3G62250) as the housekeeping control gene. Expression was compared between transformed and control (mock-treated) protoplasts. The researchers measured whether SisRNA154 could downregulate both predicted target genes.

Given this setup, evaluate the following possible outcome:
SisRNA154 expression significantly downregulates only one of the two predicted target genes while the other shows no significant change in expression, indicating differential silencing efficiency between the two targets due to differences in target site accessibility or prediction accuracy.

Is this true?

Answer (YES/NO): YES